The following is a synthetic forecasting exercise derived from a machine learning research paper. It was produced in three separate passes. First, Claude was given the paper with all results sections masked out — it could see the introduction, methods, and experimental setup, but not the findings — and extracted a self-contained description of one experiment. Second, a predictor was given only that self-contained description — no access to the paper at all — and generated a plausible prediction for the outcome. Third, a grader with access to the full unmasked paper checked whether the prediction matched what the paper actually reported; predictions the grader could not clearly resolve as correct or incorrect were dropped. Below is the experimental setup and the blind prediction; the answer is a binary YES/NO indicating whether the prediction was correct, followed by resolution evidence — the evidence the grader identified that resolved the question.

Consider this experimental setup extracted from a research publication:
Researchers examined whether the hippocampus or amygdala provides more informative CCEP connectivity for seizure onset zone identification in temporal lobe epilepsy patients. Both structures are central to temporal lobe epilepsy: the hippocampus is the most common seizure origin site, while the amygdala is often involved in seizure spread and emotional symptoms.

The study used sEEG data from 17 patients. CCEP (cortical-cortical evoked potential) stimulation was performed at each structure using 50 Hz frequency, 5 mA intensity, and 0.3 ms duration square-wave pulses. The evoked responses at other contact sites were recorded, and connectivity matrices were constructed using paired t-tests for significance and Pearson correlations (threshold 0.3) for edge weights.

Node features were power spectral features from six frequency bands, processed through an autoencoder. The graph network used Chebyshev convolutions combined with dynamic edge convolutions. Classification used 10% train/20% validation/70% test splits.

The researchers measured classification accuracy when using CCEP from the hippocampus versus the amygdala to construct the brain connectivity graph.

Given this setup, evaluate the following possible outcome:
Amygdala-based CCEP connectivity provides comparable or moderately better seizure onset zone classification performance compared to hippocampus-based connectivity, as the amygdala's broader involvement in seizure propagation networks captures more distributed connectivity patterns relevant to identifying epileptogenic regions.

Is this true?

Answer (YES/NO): YES